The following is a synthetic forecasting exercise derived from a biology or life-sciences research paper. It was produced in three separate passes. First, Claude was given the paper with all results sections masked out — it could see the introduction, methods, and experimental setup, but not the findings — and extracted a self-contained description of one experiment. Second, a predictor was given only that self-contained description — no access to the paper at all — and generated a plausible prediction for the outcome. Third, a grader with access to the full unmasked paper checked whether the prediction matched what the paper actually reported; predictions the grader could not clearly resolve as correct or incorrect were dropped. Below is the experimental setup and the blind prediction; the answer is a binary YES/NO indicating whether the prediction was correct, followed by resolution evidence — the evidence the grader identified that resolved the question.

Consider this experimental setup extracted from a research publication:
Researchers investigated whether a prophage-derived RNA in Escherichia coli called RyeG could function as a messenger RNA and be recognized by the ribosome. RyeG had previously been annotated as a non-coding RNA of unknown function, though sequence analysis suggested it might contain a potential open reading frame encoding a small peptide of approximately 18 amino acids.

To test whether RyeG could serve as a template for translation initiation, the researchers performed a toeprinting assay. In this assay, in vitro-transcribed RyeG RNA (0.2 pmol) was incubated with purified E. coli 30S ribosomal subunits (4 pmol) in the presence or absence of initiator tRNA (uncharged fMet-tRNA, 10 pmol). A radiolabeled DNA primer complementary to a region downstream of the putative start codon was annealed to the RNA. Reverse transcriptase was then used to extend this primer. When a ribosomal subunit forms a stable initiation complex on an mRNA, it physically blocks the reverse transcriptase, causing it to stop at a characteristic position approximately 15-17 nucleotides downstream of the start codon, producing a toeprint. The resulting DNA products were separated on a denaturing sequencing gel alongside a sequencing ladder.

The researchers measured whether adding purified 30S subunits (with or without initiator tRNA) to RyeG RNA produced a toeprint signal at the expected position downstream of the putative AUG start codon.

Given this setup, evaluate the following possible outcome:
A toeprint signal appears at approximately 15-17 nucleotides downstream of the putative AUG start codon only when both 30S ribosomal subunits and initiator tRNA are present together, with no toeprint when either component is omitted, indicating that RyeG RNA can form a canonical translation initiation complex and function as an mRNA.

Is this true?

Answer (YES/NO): YES